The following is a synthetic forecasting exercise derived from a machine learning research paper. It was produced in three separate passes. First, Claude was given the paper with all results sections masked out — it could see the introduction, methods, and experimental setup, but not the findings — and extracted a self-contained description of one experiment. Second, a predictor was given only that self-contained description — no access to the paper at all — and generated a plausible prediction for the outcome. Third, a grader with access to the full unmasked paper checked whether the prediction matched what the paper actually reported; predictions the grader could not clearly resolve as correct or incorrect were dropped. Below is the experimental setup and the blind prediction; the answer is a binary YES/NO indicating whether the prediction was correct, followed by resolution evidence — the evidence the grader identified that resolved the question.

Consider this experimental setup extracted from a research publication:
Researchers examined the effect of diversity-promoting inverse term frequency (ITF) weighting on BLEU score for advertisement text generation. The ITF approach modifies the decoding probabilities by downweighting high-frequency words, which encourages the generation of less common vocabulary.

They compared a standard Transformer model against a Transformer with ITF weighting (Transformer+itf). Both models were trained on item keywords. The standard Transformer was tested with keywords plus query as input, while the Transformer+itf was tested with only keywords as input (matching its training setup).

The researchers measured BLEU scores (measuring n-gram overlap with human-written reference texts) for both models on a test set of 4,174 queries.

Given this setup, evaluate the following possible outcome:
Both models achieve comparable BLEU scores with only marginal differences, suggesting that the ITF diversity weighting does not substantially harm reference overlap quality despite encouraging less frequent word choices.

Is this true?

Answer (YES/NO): NO